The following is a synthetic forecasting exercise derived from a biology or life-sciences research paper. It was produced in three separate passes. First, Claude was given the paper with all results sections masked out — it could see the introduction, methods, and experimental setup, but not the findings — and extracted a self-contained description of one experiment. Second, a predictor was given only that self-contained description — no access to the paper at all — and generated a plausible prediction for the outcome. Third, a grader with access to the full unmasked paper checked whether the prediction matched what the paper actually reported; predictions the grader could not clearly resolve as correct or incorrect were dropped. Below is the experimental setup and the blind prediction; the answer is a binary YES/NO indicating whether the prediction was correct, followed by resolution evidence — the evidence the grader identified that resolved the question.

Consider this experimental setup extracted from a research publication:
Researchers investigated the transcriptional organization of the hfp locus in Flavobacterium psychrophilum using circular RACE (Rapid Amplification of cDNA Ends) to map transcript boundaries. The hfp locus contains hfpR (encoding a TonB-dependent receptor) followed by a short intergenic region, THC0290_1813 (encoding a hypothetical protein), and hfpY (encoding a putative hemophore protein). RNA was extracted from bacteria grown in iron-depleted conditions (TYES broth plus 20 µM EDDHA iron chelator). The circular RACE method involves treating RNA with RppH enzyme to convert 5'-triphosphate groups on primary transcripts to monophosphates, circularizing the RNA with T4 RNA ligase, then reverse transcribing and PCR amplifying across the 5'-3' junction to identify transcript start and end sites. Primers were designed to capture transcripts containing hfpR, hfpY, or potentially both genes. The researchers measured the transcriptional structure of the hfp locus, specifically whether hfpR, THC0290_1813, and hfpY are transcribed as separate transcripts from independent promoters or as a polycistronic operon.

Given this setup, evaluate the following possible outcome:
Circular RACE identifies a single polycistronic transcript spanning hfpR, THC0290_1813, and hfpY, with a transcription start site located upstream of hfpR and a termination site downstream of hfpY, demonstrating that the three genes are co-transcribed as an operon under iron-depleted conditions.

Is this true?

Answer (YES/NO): NO